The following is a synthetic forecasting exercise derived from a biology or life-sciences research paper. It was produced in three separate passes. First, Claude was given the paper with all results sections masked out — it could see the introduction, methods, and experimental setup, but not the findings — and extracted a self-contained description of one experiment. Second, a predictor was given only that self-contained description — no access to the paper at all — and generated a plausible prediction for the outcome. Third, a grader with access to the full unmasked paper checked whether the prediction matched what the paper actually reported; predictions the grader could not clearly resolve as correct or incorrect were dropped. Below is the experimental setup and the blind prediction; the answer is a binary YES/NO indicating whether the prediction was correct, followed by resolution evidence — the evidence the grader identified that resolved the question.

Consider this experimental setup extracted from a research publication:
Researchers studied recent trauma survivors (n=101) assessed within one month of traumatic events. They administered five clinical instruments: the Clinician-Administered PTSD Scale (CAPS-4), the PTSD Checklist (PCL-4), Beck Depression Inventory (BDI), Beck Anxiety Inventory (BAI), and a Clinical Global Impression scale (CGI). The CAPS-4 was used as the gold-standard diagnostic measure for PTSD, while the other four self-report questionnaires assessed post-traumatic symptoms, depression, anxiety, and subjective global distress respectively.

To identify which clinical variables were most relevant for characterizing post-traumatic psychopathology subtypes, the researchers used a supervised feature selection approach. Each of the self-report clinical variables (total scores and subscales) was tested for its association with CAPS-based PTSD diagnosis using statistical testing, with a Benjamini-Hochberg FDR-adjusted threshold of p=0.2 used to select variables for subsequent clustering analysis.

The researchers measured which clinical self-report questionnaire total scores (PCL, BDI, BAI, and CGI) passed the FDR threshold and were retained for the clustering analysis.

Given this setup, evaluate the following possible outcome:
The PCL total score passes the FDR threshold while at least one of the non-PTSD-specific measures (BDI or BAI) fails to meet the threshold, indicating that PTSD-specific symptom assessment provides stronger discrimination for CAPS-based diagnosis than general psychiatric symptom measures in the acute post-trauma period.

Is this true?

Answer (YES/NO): NO